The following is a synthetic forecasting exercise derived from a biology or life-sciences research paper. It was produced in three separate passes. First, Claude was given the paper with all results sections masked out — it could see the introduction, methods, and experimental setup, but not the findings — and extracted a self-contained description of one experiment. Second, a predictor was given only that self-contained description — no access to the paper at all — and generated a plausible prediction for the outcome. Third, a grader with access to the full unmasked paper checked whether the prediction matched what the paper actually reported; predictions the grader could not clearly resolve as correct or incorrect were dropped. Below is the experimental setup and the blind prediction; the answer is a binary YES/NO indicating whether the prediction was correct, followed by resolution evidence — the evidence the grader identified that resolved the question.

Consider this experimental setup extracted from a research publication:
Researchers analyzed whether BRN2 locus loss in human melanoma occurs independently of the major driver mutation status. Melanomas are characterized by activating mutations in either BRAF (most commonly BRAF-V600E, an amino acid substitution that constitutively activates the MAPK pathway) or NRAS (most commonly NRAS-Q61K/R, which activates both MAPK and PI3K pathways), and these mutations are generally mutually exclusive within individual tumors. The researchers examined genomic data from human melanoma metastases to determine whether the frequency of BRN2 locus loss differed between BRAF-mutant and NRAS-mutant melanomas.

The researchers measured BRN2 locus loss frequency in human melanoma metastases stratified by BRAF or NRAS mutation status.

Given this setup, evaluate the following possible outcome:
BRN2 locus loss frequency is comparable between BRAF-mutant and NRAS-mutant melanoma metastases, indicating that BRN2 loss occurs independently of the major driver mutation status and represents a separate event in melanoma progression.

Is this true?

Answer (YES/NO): YES